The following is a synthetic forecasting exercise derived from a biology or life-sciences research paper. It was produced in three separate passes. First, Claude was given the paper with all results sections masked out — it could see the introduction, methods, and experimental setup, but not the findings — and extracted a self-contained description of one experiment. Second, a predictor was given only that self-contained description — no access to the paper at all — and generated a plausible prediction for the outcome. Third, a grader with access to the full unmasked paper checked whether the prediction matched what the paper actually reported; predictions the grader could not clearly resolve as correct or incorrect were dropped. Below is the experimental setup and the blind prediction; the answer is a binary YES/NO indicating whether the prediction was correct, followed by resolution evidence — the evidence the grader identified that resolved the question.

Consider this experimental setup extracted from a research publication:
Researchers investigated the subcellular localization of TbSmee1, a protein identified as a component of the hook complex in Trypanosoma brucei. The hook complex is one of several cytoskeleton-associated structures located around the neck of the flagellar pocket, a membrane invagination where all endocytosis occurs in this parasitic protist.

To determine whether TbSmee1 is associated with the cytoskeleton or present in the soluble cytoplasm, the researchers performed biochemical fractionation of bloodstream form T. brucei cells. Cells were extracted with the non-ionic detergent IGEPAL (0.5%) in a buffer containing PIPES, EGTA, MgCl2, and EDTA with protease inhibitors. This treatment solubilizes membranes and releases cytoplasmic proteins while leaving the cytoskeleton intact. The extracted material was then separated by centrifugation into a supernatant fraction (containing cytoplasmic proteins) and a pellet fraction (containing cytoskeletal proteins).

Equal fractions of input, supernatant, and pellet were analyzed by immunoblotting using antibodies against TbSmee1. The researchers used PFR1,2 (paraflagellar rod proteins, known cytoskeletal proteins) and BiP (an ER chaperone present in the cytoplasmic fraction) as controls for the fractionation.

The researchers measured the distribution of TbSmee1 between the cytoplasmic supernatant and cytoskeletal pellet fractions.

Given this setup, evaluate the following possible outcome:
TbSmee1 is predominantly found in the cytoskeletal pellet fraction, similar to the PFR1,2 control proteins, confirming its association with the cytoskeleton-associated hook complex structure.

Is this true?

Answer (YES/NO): YES